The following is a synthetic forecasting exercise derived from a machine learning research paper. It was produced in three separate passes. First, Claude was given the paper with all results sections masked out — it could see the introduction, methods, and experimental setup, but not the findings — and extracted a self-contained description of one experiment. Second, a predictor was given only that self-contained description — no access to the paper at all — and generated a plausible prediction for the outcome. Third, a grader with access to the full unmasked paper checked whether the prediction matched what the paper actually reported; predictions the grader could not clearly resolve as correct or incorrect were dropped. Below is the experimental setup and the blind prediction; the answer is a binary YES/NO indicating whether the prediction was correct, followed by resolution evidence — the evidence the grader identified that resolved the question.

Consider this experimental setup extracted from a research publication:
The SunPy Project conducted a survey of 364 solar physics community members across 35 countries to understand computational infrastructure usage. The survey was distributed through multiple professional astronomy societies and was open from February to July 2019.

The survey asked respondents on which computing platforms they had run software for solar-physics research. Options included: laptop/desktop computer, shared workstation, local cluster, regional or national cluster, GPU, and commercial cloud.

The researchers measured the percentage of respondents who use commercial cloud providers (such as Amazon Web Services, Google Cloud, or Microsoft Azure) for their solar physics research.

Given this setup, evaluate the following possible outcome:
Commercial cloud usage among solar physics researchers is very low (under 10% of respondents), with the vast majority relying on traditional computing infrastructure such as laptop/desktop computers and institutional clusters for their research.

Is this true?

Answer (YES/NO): YES